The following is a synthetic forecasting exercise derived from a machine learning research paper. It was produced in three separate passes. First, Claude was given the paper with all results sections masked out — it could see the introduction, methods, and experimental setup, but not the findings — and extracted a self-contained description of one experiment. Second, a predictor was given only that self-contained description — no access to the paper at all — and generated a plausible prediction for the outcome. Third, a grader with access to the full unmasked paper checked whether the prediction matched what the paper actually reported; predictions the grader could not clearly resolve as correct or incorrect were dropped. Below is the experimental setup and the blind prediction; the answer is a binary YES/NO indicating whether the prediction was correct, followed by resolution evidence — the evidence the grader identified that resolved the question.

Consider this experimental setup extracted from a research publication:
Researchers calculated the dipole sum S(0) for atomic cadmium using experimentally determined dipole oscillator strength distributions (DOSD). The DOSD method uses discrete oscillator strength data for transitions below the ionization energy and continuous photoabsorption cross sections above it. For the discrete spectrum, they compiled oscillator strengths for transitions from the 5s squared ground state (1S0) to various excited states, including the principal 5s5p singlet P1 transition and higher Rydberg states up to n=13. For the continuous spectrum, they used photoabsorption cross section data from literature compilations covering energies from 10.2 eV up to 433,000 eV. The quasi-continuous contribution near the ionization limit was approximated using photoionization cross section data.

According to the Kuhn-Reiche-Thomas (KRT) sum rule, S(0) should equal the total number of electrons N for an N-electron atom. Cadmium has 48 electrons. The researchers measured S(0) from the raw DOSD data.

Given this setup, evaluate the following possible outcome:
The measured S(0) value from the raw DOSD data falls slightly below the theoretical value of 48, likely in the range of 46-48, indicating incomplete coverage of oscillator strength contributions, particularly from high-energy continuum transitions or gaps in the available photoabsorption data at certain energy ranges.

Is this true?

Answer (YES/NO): NO